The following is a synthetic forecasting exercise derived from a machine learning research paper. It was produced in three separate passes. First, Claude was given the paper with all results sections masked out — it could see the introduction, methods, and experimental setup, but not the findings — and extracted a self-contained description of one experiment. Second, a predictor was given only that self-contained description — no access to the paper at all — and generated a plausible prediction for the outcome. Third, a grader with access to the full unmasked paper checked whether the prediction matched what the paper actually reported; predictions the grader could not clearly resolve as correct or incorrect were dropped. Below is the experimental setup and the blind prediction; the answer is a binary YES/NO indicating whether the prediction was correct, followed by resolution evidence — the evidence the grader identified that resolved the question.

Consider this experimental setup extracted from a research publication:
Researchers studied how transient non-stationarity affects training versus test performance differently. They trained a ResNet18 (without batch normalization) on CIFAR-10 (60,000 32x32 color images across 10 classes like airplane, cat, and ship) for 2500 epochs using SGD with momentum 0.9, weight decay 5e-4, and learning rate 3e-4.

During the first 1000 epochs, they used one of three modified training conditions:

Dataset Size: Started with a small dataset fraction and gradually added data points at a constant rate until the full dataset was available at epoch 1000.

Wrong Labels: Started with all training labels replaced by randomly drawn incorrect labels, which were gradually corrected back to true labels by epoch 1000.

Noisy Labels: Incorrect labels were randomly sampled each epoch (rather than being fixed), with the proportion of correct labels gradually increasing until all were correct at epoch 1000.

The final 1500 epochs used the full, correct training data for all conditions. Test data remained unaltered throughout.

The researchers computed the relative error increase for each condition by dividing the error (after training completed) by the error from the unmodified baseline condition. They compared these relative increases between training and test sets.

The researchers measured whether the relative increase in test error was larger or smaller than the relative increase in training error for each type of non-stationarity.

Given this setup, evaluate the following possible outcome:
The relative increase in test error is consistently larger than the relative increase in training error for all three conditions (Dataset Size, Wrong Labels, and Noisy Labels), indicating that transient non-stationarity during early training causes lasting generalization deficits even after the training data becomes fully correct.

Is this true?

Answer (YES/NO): YES